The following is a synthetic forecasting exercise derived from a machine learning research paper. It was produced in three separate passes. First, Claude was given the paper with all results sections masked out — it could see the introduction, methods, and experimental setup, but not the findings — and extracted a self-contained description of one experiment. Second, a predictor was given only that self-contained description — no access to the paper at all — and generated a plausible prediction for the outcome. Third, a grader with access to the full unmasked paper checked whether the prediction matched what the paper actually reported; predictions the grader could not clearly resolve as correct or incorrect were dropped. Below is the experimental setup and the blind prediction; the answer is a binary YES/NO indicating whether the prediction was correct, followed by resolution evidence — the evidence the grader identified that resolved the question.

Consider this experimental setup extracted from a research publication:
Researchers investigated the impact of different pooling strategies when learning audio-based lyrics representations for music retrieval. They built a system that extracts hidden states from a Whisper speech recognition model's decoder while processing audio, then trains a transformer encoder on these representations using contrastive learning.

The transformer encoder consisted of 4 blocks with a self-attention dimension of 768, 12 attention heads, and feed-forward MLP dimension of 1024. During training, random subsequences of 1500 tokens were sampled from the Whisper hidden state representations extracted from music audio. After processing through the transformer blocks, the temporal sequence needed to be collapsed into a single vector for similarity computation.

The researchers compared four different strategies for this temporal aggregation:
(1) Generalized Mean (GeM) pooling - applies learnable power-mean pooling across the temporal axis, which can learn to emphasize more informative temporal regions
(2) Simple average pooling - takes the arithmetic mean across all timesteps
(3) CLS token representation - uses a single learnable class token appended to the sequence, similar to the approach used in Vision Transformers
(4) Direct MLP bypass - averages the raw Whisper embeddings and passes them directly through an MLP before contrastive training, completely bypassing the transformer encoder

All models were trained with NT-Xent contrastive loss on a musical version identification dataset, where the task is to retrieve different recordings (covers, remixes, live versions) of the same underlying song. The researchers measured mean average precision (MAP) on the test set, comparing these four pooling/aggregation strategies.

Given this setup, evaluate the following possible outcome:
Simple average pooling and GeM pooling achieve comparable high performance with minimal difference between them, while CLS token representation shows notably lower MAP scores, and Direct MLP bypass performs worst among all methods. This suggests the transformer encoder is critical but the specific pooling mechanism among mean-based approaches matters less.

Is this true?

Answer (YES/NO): NO